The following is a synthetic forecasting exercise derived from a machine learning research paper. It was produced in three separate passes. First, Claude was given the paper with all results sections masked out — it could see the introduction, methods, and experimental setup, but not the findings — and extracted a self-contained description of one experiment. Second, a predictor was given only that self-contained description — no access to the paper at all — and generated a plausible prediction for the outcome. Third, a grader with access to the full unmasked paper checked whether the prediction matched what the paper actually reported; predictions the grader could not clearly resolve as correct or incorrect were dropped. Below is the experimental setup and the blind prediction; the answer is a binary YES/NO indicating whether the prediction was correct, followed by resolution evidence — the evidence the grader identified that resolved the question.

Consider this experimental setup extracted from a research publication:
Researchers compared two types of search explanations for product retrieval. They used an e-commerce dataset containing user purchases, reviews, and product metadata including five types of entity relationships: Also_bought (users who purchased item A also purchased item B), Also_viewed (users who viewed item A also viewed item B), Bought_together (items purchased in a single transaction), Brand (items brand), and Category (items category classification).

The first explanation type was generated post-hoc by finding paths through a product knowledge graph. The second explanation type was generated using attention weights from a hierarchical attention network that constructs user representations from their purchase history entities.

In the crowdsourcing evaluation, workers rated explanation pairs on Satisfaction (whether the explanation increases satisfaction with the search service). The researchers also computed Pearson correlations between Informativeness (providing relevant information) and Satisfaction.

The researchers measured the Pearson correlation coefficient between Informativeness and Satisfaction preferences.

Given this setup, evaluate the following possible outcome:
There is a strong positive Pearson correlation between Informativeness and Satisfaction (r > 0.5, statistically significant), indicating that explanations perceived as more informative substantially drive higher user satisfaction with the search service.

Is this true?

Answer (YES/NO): NO